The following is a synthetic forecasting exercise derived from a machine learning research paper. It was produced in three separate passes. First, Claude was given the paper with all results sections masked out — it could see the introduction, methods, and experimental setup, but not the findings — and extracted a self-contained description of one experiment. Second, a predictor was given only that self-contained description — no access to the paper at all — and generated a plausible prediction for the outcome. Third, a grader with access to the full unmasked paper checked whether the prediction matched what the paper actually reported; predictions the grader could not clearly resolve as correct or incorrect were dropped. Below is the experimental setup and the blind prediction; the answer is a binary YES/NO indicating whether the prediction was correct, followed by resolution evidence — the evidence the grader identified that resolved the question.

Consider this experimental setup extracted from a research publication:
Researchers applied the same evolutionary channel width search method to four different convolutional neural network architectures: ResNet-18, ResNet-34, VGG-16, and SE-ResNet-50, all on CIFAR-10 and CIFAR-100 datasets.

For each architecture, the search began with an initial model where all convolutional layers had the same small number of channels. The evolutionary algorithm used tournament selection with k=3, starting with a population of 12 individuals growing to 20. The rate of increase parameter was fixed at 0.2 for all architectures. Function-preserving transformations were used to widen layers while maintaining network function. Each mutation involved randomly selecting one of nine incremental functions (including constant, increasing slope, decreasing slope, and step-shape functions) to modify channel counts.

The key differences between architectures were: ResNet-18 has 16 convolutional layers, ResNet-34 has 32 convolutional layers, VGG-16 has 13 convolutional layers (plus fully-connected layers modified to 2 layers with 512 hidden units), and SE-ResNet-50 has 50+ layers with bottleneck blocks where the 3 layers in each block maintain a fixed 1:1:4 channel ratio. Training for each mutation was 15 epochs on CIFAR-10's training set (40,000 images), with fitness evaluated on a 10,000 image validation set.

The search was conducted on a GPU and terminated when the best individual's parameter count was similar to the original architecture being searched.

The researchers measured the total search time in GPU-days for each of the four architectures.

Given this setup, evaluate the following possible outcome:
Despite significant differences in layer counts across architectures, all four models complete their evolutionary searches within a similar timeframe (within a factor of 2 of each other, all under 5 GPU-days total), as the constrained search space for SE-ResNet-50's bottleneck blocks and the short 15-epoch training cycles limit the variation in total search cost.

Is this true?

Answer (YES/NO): NO